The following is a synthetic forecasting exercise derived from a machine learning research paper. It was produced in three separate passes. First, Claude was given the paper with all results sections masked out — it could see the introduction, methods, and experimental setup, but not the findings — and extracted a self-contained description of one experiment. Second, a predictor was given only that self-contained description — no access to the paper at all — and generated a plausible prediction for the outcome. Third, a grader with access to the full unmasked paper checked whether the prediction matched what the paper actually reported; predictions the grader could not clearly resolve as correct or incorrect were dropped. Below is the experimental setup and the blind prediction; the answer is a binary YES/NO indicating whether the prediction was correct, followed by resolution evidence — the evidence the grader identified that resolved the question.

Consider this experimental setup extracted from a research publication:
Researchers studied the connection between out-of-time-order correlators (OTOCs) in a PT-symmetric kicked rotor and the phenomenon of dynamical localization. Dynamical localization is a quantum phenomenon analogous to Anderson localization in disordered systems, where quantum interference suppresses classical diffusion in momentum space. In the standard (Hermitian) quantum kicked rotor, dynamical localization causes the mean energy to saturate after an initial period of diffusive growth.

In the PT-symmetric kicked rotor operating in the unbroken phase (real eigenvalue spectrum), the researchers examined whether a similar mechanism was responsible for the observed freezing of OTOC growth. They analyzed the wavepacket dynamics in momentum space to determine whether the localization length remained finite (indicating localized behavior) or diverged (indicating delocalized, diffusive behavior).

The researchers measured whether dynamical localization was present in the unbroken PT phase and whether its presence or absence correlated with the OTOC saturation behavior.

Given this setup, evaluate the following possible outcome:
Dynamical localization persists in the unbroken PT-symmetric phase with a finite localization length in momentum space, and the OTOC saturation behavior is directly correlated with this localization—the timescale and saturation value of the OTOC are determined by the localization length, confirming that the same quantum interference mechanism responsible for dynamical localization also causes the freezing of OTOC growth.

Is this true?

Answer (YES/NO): YES